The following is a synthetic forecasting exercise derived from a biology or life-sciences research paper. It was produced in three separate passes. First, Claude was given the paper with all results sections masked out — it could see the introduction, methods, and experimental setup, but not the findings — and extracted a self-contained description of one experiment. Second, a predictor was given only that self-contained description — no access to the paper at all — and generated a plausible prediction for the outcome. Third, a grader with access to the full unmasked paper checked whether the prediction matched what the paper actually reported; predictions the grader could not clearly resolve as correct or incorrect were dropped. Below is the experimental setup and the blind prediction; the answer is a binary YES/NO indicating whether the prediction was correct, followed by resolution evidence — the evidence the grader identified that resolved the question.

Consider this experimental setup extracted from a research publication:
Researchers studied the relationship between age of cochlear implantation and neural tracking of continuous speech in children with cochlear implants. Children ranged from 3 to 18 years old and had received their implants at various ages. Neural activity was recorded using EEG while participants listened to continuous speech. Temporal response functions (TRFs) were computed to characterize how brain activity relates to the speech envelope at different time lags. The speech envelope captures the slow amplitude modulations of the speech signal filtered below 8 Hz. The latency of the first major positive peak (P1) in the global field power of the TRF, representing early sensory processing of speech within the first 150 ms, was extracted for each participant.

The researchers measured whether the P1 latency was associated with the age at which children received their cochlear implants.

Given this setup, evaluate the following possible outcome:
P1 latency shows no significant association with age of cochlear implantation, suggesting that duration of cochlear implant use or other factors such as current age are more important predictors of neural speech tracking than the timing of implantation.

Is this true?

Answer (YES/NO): NO